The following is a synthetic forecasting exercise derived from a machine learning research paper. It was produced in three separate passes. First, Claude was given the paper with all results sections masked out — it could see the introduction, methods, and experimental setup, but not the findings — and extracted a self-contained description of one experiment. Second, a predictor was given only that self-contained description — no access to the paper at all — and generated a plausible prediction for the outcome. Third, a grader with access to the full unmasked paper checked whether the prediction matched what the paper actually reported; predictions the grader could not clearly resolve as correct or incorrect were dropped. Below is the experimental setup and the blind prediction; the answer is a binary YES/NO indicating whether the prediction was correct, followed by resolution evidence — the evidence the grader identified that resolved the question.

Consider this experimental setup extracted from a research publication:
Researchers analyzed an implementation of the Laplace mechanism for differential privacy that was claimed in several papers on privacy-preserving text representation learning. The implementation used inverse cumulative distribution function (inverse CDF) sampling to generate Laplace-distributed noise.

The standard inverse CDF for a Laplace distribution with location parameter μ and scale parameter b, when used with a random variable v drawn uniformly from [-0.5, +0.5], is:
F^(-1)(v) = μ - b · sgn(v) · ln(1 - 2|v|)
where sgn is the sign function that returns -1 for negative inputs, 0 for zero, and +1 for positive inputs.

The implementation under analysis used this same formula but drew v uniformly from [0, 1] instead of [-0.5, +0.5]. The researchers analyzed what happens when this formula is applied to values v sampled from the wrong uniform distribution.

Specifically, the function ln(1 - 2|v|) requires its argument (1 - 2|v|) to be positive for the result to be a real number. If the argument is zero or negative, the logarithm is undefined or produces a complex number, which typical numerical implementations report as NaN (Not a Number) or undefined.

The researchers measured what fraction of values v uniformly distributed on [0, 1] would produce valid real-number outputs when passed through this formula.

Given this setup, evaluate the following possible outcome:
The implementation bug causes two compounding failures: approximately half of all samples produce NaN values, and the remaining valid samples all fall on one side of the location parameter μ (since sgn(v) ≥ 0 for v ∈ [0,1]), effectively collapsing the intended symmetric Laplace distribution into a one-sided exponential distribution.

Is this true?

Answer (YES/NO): YES